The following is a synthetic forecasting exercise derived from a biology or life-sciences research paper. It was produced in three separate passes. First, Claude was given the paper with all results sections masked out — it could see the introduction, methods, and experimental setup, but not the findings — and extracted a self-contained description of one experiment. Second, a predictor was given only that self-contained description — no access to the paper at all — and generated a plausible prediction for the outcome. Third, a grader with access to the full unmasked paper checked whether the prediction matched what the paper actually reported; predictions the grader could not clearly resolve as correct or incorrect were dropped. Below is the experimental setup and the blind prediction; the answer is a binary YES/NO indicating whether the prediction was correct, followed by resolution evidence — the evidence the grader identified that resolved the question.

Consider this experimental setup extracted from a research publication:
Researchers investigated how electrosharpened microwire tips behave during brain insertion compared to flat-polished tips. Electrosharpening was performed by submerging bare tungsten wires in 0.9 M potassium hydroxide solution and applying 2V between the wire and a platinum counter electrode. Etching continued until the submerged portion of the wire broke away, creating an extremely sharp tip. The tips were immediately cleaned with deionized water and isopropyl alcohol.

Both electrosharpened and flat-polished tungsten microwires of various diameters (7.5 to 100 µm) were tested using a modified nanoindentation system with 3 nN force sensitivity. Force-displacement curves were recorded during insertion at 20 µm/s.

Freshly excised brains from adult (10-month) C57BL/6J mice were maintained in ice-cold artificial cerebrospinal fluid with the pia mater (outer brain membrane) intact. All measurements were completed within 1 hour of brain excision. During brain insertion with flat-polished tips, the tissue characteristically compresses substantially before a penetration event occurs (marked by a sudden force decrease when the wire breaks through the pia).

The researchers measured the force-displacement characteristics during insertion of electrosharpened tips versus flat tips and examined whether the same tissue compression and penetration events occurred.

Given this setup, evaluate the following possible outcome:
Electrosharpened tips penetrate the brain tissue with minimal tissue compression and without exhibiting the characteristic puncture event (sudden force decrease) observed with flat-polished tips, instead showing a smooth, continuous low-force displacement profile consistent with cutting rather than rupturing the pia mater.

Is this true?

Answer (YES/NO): NO